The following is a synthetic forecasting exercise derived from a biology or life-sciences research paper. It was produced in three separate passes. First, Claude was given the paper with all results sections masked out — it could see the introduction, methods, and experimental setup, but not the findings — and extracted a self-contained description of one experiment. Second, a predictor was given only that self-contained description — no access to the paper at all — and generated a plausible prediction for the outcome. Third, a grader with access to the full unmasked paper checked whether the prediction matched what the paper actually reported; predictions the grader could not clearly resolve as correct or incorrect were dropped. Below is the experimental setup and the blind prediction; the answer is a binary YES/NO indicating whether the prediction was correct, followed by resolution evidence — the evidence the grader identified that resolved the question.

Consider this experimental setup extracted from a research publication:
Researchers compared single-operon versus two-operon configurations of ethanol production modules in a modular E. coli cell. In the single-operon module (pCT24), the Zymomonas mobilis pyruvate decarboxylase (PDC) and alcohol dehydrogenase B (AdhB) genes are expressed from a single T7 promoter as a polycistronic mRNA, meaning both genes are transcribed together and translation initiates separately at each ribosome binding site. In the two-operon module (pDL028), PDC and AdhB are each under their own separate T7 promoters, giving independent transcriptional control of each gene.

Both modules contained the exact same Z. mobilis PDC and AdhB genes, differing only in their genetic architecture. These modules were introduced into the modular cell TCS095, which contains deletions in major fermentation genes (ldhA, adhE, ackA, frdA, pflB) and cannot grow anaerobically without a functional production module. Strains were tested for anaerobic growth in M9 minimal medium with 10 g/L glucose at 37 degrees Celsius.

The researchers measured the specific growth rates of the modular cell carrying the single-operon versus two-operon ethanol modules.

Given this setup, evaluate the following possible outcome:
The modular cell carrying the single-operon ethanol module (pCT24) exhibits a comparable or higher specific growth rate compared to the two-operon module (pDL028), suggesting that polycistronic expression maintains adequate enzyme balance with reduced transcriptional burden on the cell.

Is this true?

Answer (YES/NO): YES